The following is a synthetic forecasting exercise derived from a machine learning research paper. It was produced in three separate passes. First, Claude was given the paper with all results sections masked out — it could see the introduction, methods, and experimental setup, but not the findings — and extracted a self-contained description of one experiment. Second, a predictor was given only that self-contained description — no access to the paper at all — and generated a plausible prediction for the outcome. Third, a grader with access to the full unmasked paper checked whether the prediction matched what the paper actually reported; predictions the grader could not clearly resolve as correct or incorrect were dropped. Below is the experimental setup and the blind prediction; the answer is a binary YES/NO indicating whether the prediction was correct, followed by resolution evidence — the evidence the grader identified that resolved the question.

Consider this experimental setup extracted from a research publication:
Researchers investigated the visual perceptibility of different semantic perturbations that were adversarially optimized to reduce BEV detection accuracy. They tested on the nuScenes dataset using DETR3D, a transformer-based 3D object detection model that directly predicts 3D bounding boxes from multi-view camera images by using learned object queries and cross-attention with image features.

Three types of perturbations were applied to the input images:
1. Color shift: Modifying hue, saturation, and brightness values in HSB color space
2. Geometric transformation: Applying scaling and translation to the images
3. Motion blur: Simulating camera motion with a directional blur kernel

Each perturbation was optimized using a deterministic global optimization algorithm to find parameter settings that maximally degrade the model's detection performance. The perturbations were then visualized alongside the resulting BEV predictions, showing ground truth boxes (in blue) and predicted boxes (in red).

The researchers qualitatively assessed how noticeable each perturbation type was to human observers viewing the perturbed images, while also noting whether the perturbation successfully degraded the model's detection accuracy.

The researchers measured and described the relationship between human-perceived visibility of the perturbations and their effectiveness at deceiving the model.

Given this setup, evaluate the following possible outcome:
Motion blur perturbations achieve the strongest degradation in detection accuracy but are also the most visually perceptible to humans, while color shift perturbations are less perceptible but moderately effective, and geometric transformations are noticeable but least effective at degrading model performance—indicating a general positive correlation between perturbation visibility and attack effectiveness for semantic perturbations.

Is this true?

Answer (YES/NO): NO